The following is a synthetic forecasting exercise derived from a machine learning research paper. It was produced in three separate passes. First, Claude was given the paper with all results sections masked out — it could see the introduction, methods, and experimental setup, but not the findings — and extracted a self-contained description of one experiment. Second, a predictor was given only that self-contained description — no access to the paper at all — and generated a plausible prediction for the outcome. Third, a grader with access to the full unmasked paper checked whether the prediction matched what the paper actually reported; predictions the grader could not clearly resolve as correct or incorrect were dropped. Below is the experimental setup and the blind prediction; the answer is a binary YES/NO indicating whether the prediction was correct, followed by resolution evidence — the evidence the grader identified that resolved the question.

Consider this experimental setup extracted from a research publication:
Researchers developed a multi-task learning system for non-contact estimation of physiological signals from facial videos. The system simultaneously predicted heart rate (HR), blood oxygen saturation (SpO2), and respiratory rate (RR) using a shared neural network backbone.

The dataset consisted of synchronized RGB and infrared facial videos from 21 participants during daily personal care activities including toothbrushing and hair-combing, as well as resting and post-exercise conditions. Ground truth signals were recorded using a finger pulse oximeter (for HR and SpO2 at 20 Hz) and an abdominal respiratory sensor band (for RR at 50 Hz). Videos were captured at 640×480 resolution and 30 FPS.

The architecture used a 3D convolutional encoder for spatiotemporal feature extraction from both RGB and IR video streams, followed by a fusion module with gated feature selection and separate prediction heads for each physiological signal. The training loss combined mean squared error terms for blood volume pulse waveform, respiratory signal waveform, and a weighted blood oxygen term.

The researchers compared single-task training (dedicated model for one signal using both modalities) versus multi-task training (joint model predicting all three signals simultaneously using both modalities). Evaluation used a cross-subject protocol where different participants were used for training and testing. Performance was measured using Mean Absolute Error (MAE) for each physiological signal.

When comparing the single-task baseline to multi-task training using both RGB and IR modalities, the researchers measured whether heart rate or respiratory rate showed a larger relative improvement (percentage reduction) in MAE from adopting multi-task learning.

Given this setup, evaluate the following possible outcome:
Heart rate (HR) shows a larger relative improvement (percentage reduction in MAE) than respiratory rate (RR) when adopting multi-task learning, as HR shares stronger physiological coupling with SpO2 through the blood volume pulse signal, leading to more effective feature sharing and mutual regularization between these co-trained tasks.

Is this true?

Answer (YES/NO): NO